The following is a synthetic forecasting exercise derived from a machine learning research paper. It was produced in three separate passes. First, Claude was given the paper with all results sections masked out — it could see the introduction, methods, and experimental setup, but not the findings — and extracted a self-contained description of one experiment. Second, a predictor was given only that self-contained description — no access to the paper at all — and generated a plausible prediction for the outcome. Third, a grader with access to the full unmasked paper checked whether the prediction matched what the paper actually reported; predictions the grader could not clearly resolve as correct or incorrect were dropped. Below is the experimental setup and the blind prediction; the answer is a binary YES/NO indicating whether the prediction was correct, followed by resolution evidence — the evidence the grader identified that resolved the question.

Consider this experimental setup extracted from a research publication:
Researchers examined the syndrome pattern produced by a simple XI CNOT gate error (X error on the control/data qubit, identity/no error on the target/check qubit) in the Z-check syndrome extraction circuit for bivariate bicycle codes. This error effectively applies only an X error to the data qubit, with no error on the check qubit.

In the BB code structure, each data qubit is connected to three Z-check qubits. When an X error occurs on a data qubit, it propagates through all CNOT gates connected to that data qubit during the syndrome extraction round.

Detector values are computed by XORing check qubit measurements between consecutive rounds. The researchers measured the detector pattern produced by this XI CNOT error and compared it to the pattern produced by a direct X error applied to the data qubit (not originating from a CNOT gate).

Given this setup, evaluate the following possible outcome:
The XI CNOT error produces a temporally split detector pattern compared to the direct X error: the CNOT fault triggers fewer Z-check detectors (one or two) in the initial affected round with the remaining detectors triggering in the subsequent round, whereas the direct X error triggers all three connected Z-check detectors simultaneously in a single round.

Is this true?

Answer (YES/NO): NO